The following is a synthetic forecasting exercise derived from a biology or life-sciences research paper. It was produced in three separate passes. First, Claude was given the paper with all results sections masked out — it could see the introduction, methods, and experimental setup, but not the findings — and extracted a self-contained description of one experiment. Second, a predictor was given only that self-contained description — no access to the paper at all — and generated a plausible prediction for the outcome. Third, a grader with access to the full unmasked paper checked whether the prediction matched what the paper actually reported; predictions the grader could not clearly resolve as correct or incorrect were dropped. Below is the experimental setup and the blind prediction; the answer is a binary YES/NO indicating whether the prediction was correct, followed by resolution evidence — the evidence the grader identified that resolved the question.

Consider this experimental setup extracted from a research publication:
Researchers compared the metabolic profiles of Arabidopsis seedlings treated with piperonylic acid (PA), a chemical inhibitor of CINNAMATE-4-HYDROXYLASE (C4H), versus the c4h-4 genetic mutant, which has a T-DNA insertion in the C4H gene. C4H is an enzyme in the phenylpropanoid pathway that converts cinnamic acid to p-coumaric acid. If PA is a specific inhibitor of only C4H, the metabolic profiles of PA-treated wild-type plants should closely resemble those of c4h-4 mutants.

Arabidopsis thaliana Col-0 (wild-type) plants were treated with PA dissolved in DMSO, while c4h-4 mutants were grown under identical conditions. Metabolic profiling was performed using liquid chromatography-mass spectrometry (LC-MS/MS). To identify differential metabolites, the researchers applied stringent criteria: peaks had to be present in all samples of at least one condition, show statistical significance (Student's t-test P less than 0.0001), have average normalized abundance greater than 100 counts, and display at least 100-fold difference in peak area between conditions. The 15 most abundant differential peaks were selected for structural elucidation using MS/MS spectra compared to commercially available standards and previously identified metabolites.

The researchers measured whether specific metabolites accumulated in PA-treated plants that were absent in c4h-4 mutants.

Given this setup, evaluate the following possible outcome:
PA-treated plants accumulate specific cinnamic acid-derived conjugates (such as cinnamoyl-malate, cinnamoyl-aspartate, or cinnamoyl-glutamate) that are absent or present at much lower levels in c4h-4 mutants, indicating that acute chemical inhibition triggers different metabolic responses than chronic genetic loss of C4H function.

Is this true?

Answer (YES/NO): NO